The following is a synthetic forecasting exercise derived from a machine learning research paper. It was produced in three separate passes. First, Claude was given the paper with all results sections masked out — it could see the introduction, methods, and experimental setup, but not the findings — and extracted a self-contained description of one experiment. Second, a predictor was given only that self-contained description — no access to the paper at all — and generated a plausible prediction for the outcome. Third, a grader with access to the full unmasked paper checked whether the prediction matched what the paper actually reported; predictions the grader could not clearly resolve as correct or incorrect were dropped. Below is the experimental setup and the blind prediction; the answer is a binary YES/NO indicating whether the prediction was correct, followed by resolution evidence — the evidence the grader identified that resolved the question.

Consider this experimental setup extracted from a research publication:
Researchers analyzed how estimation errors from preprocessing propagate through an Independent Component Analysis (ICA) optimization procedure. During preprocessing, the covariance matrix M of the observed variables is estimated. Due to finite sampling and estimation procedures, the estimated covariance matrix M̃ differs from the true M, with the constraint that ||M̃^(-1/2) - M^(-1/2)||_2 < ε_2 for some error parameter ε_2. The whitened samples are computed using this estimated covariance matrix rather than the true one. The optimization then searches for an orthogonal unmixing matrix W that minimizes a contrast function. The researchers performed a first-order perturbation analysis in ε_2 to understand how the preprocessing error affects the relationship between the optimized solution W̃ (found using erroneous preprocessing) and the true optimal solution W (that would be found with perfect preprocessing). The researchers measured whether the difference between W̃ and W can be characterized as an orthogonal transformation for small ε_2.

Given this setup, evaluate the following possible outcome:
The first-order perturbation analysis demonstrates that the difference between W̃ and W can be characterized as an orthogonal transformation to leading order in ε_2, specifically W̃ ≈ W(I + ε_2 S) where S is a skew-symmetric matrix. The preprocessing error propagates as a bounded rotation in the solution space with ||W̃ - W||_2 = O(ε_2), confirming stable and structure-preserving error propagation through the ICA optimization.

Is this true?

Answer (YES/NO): NO